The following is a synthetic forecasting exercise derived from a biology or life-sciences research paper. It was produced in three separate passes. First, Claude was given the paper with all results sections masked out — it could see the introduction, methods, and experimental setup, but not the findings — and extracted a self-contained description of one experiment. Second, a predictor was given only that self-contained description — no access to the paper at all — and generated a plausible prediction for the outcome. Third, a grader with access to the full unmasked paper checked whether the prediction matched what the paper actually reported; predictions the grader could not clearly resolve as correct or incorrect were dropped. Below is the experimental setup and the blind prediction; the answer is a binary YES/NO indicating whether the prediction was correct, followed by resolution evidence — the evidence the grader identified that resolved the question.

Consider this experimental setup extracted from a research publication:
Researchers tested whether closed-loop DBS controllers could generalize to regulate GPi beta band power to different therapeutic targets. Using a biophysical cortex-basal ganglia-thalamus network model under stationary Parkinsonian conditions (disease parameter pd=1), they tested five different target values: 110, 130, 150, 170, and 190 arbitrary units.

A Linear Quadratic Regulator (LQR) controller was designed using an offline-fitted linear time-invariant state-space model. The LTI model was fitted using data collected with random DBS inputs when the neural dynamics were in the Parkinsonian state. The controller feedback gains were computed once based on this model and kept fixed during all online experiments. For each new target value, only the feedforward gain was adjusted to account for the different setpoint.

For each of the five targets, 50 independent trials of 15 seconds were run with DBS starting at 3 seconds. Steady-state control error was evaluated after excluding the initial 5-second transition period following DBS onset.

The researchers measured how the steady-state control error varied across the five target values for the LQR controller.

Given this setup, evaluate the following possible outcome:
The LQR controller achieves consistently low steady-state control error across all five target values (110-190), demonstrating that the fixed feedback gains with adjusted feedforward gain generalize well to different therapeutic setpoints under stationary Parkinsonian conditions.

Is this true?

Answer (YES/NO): NO